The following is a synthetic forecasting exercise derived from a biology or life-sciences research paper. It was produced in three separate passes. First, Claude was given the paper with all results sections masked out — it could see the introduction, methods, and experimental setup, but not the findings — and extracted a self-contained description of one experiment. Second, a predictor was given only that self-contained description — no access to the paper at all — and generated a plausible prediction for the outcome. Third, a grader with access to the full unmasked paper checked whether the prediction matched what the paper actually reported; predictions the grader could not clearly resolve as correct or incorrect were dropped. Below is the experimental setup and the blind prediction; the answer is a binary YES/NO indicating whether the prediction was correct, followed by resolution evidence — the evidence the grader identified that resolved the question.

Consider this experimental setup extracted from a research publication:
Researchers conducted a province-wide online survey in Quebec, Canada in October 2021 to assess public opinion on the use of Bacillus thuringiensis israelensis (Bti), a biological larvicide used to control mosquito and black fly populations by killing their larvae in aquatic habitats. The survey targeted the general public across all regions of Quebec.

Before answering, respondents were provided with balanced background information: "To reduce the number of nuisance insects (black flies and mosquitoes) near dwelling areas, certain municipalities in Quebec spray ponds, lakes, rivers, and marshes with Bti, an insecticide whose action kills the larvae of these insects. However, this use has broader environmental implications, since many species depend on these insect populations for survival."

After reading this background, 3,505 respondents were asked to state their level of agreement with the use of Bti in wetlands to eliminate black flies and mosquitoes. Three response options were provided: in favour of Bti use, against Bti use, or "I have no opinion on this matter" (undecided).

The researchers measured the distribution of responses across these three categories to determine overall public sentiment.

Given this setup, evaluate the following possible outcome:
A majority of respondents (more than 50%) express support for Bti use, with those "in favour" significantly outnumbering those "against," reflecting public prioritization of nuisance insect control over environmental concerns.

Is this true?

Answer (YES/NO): NO